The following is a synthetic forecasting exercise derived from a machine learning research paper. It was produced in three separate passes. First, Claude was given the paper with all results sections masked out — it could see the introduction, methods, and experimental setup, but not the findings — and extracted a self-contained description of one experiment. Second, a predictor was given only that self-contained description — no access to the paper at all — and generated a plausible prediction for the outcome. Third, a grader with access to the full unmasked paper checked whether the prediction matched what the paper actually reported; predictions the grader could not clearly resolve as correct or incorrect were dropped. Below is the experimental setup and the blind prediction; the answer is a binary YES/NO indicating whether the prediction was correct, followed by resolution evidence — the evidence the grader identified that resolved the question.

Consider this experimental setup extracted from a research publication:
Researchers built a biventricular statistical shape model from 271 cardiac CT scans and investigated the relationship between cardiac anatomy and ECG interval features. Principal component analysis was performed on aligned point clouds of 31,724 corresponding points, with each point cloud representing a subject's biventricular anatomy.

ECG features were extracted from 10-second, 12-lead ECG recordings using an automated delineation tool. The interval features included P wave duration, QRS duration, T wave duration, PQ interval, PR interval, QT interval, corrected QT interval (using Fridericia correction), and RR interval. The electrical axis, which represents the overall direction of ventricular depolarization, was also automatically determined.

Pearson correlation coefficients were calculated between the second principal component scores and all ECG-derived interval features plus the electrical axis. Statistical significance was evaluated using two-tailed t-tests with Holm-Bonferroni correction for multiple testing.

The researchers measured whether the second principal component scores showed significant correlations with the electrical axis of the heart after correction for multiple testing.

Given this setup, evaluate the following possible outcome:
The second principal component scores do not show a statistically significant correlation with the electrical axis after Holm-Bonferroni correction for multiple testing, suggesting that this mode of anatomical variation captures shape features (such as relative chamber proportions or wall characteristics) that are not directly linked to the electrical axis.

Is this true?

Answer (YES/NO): YES